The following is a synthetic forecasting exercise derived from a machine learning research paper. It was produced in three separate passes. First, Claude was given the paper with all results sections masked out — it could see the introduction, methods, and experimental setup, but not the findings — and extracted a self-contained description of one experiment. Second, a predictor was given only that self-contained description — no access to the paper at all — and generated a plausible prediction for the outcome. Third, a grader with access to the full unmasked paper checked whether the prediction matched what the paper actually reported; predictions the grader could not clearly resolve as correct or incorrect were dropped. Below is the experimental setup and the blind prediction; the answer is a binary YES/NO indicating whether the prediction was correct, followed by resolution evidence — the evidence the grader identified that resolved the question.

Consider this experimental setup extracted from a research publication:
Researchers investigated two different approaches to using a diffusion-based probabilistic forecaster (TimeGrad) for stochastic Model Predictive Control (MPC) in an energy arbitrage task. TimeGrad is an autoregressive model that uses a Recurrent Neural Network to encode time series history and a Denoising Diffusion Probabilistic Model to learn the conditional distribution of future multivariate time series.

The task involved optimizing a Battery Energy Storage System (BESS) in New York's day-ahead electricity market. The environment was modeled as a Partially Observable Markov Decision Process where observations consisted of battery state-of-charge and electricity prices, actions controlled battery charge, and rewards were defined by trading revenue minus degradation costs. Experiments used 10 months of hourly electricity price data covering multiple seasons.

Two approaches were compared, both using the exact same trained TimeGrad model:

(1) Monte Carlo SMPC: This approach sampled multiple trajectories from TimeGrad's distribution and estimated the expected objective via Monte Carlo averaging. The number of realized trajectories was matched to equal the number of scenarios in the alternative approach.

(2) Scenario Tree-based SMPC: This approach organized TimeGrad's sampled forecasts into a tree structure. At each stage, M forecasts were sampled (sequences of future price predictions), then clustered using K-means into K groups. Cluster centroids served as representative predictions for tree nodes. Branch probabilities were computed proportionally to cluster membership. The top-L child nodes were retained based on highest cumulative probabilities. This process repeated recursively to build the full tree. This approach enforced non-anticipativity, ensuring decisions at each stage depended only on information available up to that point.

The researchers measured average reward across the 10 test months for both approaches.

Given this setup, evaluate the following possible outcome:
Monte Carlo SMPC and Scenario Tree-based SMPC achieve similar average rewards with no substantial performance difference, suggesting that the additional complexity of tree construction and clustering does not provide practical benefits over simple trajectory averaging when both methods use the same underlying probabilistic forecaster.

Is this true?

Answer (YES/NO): NO